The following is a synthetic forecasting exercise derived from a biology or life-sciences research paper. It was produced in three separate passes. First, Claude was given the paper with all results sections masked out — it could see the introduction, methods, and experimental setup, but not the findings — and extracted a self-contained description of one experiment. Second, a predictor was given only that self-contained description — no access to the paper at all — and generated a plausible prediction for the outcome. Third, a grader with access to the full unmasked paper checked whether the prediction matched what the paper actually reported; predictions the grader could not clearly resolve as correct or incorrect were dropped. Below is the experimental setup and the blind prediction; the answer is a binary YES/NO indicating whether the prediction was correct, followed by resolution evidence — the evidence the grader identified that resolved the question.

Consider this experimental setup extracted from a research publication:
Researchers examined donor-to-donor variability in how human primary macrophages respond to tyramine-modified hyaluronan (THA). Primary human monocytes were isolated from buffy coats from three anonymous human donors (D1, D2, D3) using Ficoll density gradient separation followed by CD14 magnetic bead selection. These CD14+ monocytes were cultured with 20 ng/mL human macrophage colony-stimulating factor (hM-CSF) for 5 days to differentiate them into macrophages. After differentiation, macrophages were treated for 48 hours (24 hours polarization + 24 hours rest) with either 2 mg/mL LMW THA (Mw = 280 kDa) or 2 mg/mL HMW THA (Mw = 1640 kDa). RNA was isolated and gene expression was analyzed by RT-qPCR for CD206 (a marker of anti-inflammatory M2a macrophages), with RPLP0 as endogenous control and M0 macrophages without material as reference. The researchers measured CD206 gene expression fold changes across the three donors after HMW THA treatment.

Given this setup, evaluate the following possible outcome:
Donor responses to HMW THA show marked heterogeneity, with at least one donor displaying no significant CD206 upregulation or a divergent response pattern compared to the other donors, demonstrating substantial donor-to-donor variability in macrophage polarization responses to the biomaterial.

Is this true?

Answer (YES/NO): YES